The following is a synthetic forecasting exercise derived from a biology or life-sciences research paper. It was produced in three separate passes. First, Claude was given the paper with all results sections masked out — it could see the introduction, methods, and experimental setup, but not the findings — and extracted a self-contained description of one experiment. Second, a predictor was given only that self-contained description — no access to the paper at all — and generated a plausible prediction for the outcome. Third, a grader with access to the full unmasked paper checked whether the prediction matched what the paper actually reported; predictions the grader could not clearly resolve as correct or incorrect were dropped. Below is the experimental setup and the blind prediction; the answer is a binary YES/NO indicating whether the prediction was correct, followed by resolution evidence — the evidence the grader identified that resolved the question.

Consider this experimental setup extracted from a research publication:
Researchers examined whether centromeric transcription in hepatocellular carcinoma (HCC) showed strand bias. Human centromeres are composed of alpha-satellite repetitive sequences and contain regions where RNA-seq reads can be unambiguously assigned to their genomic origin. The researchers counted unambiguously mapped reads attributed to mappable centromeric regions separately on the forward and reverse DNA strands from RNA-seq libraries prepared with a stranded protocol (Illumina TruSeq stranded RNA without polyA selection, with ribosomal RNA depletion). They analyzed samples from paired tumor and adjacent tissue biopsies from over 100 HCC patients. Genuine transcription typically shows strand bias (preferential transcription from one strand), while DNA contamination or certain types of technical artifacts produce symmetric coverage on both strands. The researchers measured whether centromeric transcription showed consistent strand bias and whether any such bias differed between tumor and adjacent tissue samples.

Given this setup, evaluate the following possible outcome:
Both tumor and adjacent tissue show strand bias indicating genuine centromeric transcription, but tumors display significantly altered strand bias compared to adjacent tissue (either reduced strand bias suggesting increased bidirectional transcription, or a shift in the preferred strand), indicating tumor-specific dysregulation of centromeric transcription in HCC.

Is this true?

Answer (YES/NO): NO